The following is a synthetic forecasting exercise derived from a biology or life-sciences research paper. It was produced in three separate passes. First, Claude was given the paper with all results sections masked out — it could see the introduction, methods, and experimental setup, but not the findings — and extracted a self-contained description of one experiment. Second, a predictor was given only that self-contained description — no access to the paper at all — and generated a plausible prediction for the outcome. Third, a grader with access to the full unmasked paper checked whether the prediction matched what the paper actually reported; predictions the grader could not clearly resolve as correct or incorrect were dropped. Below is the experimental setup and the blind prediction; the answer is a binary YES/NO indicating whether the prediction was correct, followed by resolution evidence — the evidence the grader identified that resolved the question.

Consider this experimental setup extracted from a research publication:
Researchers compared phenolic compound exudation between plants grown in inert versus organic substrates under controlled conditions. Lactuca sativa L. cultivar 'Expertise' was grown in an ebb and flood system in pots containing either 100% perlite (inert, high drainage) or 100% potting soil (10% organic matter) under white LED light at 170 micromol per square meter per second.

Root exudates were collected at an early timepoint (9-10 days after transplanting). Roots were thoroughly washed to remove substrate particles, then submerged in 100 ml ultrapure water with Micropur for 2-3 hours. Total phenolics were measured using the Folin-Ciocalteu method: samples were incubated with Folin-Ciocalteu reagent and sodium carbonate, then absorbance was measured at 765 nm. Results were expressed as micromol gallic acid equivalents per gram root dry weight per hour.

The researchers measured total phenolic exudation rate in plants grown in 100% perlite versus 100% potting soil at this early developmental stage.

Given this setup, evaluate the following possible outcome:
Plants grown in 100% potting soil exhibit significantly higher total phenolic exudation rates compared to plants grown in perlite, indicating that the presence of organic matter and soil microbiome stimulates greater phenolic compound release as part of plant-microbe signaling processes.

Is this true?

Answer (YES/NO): NO